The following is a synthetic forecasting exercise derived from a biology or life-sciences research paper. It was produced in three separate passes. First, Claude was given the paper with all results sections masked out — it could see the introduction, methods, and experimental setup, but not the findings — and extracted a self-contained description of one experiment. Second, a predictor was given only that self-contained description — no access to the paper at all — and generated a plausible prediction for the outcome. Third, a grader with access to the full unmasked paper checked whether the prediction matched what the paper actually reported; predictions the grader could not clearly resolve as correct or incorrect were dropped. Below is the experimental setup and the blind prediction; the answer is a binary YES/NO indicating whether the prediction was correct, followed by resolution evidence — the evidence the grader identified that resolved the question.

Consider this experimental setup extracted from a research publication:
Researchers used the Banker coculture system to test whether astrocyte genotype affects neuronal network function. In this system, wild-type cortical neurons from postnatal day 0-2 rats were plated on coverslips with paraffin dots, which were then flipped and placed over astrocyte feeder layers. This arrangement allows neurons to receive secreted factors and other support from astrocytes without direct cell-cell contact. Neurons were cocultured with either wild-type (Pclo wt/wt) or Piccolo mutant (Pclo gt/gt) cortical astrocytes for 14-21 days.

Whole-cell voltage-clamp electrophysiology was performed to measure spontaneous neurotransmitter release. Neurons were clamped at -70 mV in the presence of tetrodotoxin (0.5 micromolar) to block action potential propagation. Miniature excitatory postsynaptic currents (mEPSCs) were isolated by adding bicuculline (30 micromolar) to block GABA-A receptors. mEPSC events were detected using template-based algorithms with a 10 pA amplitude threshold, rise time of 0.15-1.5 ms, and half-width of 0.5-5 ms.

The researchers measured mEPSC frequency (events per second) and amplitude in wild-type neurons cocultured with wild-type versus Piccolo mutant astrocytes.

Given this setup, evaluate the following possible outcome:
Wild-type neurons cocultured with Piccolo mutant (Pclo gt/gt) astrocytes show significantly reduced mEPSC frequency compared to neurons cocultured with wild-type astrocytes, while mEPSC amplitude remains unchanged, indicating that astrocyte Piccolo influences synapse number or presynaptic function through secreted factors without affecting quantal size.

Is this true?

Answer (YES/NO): NO